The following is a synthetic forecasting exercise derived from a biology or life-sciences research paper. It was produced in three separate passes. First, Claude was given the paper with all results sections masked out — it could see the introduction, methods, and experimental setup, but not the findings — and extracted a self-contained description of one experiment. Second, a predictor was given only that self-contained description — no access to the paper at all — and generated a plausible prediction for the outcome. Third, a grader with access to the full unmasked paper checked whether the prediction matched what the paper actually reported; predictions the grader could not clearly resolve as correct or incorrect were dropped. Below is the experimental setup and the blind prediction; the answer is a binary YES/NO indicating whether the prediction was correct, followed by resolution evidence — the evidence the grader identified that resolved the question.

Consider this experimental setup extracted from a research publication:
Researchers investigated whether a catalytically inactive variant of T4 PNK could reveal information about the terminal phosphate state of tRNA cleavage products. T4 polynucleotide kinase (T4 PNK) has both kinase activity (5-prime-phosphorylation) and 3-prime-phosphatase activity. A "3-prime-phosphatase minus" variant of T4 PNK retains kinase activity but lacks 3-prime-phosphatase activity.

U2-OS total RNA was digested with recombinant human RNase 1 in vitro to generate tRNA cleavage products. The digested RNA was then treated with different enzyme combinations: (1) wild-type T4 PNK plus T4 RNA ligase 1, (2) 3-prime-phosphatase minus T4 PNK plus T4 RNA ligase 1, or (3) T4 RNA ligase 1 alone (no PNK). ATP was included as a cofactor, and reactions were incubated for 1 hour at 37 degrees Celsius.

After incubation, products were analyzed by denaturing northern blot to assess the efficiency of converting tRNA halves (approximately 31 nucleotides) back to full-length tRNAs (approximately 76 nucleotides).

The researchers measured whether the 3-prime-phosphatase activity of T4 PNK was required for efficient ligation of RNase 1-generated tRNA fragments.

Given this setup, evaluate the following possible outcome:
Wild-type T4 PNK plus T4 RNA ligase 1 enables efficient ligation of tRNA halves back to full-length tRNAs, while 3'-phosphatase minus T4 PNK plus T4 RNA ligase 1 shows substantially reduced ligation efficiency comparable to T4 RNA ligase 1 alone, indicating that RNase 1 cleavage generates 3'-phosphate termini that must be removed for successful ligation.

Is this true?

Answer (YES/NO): YES